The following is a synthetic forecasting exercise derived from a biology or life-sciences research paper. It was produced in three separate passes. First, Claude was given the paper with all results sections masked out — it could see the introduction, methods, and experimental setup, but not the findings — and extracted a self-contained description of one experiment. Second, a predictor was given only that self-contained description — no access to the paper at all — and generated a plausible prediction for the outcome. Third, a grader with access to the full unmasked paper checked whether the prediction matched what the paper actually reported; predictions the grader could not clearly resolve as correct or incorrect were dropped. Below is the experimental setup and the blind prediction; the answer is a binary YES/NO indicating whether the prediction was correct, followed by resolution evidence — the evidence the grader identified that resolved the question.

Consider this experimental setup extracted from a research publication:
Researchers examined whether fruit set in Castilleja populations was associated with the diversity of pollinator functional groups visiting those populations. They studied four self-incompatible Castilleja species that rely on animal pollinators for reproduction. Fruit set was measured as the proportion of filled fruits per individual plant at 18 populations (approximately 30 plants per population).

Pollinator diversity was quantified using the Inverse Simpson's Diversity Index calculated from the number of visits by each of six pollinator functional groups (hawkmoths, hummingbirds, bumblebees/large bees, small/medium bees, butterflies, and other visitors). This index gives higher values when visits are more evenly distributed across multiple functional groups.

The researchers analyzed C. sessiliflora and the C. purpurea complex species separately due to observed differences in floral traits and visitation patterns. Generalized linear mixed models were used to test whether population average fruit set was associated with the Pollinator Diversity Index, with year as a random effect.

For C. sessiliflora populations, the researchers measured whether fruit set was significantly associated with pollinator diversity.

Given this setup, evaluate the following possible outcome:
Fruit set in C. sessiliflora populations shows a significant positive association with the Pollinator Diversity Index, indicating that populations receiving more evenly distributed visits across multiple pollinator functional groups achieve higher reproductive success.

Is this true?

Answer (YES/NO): NO